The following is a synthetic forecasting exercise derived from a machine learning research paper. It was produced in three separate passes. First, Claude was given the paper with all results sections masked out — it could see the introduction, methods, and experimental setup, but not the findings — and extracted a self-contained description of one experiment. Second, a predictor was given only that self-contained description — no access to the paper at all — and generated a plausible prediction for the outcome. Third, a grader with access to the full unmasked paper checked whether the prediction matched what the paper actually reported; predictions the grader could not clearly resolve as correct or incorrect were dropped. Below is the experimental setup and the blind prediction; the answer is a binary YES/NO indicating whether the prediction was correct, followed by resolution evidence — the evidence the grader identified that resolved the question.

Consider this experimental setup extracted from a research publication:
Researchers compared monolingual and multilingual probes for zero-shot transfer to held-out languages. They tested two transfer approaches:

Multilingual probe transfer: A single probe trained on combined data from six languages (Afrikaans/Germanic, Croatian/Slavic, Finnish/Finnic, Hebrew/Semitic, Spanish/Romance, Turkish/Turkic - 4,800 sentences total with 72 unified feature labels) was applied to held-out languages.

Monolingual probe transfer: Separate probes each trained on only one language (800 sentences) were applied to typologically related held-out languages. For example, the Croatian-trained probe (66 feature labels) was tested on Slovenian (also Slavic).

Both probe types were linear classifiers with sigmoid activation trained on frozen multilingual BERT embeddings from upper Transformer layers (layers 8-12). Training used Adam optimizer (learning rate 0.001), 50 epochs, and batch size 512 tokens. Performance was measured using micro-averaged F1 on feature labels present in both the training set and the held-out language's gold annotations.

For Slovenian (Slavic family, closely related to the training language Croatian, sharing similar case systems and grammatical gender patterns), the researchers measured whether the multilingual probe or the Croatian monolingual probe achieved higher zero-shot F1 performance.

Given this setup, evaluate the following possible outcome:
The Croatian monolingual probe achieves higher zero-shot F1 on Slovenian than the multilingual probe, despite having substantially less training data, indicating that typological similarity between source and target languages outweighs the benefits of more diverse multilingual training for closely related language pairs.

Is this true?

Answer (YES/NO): YES